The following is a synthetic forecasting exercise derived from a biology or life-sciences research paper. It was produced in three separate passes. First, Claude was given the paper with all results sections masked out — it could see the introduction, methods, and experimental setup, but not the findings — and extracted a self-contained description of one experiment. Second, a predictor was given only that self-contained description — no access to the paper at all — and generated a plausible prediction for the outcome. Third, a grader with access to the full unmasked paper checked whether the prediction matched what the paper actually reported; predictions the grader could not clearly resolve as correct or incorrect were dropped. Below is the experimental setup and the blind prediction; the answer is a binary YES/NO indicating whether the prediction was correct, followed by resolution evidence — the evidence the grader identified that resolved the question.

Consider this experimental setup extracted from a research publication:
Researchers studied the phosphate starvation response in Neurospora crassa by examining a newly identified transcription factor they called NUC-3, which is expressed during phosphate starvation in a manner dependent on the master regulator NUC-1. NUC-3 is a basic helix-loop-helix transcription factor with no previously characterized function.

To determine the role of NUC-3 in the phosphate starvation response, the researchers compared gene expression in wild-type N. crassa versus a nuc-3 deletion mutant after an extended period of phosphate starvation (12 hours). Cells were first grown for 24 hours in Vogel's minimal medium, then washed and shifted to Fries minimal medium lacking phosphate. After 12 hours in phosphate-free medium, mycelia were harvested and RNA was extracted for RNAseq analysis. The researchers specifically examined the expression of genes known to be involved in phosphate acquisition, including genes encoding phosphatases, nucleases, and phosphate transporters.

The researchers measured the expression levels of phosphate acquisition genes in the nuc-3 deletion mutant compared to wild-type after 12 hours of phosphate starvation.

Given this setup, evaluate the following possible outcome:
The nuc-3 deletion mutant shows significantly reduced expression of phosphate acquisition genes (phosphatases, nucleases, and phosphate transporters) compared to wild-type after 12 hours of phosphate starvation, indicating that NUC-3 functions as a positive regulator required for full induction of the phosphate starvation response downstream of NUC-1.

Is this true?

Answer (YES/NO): NO